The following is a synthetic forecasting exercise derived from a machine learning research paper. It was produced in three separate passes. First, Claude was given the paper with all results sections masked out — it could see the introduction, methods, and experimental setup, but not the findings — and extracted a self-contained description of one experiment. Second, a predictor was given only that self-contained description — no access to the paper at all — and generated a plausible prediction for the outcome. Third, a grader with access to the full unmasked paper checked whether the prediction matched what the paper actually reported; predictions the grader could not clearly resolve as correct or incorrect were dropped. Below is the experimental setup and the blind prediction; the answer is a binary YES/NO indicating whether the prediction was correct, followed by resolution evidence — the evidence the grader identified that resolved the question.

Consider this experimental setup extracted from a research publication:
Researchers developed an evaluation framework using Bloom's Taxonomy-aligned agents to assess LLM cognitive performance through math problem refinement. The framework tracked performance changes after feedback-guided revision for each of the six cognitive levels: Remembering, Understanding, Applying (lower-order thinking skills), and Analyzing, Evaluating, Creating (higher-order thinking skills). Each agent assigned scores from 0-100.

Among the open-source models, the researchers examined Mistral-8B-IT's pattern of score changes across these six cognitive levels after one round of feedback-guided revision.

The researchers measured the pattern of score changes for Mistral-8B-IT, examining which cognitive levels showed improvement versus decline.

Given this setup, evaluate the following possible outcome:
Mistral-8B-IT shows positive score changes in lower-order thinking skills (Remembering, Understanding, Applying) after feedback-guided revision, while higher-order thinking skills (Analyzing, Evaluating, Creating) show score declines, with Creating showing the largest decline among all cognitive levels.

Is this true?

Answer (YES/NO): NO